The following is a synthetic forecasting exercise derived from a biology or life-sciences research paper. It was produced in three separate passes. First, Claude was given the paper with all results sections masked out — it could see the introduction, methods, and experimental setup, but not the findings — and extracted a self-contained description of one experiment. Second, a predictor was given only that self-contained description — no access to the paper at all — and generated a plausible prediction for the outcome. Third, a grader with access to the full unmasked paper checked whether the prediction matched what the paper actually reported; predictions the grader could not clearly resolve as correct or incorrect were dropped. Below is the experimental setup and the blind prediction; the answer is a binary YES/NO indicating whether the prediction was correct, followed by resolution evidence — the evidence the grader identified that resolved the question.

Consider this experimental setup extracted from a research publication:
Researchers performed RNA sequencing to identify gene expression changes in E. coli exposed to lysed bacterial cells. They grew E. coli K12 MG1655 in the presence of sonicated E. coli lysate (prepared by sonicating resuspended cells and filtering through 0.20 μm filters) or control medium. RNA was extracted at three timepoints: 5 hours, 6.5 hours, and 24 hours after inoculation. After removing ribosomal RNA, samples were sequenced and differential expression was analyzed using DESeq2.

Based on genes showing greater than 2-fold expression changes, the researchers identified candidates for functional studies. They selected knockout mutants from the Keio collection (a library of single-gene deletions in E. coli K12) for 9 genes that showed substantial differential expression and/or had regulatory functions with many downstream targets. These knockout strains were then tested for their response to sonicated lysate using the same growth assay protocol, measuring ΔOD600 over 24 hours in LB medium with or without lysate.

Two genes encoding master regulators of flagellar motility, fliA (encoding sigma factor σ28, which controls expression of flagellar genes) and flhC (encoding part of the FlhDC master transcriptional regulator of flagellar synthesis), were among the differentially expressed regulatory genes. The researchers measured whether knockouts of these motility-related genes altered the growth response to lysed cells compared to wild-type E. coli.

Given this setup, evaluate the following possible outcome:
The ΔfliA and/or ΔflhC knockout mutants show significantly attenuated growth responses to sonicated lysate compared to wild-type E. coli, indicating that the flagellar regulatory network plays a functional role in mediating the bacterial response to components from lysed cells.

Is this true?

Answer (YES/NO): YES